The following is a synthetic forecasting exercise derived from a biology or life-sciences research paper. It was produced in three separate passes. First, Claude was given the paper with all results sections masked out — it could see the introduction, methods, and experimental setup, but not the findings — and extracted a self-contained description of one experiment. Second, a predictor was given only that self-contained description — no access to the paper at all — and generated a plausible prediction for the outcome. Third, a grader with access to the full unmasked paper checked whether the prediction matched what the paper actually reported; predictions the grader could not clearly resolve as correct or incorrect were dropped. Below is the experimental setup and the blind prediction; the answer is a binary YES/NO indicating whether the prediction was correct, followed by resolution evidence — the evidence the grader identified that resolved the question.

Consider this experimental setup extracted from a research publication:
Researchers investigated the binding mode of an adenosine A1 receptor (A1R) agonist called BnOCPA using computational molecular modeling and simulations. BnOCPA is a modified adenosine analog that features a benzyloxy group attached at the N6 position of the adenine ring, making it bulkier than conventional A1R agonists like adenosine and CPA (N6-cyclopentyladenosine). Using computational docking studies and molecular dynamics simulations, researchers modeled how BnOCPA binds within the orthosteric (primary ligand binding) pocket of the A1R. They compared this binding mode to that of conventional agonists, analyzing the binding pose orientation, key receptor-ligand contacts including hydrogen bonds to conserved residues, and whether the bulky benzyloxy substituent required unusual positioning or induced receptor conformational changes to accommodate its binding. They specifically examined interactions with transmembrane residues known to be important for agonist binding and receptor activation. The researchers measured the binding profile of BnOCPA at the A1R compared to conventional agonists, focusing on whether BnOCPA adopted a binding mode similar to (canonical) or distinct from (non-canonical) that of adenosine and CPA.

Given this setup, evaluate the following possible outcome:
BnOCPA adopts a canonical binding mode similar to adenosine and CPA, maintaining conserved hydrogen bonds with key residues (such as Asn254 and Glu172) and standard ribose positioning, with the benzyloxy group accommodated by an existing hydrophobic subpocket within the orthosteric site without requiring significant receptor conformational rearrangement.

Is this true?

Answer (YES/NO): NO